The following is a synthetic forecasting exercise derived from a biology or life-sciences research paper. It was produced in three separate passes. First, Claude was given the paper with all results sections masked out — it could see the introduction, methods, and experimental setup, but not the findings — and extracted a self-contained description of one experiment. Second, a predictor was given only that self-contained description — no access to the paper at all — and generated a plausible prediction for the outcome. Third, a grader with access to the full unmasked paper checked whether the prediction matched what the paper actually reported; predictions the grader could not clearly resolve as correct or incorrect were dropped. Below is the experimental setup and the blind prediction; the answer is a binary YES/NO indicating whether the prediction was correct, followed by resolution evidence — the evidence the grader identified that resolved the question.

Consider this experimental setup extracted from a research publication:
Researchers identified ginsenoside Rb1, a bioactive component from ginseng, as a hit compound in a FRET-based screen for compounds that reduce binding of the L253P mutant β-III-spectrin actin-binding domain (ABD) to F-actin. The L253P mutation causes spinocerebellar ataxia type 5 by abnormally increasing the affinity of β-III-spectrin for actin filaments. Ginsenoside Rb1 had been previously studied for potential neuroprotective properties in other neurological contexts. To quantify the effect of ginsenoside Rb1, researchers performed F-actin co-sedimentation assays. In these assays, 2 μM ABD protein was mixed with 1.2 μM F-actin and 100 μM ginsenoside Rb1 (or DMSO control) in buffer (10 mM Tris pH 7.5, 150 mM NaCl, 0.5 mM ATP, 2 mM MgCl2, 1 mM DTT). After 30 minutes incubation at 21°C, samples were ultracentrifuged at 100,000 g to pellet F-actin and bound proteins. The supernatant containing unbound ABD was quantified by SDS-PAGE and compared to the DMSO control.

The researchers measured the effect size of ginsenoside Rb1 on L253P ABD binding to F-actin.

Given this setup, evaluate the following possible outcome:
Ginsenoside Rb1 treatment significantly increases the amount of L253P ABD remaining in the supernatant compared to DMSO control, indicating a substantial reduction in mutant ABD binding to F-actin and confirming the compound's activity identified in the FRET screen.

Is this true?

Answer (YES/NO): NO